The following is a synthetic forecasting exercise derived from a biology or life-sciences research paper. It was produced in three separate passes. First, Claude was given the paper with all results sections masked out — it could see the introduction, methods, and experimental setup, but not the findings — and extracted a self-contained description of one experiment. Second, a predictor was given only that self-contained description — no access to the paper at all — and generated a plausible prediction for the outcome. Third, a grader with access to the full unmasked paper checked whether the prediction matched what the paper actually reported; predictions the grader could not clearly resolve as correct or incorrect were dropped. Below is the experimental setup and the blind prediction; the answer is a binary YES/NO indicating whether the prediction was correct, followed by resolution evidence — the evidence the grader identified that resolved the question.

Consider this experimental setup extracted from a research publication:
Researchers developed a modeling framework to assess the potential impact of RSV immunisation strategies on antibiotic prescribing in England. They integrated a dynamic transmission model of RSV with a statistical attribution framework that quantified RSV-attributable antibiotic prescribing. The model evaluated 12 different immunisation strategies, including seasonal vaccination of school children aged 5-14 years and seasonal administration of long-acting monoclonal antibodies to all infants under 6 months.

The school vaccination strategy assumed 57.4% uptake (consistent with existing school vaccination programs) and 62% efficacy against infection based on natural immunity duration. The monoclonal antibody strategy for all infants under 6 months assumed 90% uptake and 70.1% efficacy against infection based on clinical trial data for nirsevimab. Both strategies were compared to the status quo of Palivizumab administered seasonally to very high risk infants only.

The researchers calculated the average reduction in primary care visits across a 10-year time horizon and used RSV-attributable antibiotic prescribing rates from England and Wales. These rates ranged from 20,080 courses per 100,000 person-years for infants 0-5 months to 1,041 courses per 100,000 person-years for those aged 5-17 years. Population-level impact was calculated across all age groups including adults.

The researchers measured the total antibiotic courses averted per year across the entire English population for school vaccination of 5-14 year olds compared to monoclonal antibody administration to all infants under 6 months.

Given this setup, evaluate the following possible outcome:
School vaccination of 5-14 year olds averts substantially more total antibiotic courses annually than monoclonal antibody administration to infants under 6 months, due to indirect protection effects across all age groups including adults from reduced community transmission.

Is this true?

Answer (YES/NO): YES